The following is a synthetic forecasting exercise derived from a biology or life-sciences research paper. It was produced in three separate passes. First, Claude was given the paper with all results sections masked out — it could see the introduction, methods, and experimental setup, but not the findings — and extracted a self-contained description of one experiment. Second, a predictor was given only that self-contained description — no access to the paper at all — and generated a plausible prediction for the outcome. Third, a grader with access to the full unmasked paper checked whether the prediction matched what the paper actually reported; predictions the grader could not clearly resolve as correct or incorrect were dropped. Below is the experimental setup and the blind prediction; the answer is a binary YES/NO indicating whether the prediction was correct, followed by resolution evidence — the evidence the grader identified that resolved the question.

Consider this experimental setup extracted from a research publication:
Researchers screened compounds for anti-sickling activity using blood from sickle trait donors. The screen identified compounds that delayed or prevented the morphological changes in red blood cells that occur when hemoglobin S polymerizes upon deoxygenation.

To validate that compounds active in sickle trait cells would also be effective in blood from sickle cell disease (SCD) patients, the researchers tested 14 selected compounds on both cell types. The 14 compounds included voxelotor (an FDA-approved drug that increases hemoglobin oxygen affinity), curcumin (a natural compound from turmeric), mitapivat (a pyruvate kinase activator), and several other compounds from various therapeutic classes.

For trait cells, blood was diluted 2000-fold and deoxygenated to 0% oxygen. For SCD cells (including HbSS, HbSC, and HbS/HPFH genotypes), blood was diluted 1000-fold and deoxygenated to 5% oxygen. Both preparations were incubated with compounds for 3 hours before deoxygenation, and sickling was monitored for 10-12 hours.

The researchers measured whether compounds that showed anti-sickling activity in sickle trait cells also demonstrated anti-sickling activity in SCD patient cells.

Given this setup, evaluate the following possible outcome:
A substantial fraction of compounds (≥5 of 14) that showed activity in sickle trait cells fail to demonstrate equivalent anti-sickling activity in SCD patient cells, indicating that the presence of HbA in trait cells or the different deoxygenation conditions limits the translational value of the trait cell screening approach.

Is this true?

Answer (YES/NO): NO